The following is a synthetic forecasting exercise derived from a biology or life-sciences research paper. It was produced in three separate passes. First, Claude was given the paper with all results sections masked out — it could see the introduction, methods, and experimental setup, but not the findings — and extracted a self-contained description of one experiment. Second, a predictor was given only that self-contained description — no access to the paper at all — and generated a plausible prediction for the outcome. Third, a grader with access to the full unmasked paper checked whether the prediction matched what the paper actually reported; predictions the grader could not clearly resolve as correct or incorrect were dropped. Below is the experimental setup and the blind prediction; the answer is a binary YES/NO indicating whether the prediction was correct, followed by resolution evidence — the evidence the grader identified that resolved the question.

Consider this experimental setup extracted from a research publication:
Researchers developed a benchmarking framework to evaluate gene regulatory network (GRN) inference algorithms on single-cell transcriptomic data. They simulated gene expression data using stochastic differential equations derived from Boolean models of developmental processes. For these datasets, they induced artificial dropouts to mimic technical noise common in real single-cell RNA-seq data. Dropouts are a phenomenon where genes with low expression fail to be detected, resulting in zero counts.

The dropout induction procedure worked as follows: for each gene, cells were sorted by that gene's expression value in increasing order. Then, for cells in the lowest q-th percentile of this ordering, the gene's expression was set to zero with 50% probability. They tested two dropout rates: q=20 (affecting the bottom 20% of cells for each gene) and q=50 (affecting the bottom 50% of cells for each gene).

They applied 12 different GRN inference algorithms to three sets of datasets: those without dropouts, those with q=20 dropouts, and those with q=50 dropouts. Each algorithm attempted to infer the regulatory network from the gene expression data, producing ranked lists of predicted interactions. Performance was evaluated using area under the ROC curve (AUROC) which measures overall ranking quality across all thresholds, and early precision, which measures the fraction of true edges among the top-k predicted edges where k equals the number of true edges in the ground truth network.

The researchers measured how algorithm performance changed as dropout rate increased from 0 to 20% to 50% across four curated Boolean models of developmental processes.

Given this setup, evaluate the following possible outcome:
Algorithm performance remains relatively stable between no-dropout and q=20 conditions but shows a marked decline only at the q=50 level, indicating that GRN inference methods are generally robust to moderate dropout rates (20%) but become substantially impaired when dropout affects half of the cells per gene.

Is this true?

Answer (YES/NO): NO